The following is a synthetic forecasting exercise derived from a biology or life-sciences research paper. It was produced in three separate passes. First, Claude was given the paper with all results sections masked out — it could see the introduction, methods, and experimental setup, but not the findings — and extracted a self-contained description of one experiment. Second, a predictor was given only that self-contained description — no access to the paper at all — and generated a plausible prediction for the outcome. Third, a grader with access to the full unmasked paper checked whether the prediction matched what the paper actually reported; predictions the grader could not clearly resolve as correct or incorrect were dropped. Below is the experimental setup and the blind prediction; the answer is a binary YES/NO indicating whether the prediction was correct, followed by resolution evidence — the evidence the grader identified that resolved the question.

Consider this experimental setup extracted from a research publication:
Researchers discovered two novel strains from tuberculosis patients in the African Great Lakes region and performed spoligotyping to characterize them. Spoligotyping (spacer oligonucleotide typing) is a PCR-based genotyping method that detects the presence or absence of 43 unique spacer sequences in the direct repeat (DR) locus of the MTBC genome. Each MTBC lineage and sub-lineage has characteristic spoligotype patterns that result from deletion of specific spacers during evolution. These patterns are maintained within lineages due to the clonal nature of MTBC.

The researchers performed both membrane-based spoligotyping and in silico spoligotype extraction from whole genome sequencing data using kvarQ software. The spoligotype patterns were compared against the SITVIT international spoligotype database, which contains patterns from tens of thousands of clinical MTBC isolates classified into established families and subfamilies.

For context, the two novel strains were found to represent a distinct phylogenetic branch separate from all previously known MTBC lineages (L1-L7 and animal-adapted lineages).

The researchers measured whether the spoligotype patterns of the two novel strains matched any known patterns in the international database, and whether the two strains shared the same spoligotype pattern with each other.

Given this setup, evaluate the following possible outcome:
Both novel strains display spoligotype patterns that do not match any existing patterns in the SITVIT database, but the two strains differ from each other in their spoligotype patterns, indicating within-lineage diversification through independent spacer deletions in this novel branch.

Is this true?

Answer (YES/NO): YES